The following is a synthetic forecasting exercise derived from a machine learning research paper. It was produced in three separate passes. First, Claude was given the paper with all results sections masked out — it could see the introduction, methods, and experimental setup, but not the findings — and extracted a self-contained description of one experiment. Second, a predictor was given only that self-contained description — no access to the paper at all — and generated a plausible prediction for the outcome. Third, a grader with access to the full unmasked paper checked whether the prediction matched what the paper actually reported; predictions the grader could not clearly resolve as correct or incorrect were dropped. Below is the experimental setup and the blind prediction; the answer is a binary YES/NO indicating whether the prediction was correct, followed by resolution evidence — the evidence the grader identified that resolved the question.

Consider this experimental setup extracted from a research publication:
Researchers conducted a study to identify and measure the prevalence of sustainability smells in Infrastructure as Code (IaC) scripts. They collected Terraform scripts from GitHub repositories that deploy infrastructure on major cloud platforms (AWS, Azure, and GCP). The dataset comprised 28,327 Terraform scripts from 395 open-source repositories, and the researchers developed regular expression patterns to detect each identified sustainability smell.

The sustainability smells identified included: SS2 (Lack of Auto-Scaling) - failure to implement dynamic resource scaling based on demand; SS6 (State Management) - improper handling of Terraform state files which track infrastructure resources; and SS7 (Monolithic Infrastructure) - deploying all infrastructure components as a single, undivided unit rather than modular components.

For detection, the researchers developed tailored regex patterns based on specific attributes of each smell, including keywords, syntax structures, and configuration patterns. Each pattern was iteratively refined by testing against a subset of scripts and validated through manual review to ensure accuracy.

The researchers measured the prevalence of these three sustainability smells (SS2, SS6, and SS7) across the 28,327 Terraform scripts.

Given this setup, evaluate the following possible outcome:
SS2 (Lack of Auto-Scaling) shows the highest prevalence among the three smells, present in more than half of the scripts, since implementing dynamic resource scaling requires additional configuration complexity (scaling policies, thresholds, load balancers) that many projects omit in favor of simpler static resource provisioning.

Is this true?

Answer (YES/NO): NO